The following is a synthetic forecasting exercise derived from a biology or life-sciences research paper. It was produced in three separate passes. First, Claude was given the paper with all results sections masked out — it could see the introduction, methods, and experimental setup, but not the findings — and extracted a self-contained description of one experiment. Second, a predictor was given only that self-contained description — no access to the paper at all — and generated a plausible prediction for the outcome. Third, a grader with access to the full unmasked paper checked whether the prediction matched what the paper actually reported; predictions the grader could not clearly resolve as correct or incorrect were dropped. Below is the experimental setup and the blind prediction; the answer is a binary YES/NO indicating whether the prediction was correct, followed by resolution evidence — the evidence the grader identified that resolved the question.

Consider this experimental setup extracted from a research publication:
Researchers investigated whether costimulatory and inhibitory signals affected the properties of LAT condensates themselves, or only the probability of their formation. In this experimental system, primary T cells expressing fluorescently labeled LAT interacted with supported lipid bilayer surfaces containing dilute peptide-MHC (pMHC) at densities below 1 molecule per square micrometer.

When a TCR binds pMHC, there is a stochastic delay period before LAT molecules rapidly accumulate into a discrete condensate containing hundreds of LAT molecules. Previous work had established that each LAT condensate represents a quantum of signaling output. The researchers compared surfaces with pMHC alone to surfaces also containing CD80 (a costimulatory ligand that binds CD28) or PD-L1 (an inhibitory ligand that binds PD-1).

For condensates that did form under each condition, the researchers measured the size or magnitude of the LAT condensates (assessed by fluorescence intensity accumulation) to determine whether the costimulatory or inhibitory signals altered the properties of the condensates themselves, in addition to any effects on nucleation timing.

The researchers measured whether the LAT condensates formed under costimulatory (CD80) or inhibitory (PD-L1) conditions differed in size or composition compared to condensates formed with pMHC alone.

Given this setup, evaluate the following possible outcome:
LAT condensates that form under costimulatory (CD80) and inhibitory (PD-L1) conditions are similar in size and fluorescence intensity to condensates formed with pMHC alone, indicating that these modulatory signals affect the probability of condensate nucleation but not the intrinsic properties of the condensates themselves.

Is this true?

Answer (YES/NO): YES